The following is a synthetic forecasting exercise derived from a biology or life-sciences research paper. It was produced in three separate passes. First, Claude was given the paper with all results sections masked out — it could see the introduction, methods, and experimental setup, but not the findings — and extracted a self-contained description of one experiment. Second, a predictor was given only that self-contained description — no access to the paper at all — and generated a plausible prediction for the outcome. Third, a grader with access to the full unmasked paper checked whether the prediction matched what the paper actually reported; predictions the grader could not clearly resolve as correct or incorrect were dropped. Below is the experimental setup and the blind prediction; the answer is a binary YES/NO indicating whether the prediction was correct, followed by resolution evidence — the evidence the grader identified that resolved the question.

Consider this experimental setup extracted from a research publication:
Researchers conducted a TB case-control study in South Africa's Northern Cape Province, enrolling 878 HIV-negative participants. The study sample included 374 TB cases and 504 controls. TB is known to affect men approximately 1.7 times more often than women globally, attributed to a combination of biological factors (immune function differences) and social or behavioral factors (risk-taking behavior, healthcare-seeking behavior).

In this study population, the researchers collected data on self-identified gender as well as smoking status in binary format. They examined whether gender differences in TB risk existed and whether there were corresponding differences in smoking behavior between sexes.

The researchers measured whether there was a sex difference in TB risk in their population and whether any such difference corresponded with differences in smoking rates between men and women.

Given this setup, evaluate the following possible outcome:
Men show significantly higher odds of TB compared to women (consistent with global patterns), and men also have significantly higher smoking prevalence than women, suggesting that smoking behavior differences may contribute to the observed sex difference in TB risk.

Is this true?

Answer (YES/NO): NO